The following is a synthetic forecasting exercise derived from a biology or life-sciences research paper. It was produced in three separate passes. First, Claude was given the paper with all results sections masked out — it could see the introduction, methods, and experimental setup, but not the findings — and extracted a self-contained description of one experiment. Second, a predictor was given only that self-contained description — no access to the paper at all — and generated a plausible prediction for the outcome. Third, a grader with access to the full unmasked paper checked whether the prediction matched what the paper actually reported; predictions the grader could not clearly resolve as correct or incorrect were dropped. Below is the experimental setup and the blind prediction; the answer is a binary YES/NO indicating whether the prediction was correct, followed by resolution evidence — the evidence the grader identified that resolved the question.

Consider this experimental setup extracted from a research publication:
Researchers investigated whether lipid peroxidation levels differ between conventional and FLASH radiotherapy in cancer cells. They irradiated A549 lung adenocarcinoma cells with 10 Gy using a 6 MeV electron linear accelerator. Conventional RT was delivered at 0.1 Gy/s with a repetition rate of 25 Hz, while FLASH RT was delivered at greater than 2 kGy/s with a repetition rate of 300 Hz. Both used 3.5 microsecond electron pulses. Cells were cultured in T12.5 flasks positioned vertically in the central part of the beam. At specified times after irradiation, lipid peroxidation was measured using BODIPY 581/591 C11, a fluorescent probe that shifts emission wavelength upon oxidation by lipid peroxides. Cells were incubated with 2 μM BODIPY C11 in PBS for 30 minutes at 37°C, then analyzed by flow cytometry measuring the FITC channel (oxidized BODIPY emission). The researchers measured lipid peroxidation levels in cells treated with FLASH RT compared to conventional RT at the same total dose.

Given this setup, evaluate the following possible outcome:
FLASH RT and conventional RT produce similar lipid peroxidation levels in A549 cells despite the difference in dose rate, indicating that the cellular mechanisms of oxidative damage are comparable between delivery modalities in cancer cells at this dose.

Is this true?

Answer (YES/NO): YES